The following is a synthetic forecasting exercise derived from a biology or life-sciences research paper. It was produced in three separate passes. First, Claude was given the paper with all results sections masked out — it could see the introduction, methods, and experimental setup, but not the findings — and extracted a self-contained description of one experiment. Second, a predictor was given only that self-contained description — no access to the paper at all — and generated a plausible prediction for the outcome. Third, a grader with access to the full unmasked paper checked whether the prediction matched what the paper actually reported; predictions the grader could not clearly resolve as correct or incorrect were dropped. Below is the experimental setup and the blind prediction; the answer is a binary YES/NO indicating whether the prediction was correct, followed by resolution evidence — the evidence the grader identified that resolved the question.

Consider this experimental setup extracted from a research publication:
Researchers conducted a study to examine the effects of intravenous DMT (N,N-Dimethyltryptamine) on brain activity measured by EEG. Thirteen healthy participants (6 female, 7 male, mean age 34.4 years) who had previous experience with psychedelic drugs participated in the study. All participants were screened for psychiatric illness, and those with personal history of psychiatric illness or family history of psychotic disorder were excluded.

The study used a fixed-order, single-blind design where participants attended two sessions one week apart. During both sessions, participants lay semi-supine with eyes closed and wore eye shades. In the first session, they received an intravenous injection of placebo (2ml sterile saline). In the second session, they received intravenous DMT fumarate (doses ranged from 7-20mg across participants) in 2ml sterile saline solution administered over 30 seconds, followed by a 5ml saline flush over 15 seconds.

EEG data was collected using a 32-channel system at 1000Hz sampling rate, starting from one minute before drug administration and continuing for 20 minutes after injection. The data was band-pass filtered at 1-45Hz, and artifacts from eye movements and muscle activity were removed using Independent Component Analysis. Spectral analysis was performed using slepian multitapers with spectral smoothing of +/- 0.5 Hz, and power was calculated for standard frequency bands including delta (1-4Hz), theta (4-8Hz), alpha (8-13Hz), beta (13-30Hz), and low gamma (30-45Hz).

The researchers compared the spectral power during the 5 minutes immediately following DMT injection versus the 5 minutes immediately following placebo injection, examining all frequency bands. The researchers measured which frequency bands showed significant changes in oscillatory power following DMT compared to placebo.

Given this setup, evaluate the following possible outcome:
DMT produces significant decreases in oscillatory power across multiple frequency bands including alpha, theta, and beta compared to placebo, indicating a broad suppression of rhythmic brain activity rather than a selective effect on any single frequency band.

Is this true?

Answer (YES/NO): NO